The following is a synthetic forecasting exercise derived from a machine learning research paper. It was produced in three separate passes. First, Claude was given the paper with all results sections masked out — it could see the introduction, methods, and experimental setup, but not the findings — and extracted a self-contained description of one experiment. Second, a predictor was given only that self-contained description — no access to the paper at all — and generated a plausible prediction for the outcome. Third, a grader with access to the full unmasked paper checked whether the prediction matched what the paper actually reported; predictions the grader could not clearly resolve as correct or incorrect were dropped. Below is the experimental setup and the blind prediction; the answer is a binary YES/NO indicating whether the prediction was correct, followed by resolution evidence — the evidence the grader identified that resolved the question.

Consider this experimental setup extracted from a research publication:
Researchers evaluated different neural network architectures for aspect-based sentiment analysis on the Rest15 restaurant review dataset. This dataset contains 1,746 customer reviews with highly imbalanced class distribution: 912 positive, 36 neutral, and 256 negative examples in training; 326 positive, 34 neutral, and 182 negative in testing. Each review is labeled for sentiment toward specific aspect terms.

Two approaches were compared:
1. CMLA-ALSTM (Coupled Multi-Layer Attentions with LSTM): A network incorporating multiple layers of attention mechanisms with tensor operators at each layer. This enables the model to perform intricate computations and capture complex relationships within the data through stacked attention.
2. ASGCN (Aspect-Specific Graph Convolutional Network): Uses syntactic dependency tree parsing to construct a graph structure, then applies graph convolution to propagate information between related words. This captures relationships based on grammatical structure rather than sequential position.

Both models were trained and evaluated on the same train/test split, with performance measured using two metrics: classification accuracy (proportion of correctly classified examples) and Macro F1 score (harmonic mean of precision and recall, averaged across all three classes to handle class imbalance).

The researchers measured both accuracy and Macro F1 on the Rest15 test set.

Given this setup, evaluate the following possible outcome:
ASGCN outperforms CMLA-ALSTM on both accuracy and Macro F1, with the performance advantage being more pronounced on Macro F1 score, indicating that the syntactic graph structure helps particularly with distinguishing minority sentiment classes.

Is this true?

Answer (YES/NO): NO